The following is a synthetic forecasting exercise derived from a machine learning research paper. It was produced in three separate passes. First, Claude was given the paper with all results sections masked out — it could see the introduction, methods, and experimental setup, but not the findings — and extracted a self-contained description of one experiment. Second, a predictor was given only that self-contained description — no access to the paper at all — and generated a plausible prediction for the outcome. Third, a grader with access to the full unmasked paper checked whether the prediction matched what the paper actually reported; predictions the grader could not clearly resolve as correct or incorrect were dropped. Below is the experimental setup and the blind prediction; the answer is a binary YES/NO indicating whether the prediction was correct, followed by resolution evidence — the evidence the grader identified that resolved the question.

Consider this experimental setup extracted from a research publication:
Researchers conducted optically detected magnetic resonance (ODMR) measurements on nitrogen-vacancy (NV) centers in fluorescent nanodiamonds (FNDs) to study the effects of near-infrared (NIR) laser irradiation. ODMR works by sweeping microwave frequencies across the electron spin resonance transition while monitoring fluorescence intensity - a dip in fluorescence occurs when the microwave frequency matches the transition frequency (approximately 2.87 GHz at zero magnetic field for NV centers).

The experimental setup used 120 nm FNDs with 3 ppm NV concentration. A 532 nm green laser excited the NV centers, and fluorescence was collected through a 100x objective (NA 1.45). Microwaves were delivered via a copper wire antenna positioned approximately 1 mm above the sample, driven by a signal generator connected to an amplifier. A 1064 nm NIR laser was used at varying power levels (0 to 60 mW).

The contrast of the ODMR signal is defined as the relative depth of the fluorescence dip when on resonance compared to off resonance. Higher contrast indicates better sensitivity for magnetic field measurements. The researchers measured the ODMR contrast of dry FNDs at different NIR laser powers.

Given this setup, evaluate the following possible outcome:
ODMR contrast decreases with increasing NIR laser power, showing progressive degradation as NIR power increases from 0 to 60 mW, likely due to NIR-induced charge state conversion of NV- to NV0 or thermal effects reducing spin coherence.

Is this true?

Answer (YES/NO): YES